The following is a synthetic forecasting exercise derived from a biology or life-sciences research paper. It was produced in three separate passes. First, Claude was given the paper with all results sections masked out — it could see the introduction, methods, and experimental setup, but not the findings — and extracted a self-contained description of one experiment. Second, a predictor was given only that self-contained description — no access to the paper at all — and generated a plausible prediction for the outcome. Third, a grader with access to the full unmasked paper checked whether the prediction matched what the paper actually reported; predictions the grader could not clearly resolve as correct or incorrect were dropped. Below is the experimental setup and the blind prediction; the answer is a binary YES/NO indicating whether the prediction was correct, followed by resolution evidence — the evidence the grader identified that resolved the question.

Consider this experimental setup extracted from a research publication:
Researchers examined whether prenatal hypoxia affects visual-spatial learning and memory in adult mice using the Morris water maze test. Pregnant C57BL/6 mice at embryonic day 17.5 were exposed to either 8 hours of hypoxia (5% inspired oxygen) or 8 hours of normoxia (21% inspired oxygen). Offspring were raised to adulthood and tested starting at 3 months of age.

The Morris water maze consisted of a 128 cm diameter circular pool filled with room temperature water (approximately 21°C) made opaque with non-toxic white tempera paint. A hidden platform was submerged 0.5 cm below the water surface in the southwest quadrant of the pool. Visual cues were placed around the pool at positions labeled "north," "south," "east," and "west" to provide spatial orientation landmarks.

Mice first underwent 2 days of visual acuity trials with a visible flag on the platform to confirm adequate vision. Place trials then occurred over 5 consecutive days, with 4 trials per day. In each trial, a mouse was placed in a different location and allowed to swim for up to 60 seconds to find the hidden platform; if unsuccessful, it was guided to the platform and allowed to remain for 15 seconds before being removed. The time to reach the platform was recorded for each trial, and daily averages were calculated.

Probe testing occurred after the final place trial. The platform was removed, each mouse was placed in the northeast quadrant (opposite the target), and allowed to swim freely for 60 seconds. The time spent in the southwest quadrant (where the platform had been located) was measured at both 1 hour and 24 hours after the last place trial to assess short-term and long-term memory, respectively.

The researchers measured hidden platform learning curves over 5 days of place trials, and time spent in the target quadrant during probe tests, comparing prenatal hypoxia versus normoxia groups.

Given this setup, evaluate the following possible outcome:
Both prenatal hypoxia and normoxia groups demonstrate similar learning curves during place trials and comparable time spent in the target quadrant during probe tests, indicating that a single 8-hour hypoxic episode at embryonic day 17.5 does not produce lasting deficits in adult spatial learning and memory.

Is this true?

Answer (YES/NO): YES